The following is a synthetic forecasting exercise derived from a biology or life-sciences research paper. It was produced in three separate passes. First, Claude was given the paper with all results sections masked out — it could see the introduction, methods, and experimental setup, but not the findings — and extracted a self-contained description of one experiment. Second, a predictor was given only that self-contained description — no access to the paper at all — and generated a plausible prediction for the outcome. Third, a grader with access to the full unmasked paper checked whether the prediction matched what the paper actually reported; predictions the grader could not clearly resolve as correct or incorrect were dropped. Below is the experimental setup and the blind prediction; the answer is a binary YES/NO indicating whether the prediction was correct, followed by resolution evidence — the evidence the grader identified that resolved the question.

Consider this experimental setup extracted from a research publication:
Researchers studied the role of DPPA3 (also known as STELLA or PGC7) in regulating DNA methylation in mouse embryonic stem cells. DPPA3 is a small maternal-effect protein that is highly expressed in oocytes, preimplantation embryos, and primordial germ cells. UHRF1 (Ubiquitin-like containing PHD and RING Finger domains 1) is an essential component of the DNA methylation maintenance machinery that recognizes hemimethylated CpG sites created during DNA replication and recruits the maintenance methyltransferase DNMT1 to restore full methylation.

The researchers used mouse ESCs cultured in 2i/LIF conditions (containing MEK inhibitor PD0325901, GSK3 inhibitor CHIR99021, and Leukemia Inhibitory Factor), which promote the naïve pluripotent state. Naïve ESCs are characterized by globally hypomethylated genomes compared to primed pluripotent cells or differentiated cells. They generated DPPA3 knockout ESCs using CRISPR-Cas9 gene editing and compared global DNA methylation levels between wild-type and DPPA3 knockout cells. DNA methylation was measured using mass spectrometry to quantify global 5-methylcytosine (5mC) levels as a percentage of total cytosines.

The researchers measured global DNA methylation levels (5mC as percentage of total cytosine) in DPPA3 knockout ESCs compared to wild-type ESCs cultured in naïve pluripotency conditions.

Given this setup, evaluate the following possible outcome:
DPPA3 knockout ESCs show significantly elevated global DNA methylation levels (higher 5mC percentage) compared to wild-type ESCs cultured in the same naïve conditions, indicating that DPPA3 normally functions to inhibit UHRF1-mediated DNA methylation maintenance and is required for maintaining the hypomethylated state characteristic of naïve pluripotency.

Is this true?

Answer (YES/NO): YES